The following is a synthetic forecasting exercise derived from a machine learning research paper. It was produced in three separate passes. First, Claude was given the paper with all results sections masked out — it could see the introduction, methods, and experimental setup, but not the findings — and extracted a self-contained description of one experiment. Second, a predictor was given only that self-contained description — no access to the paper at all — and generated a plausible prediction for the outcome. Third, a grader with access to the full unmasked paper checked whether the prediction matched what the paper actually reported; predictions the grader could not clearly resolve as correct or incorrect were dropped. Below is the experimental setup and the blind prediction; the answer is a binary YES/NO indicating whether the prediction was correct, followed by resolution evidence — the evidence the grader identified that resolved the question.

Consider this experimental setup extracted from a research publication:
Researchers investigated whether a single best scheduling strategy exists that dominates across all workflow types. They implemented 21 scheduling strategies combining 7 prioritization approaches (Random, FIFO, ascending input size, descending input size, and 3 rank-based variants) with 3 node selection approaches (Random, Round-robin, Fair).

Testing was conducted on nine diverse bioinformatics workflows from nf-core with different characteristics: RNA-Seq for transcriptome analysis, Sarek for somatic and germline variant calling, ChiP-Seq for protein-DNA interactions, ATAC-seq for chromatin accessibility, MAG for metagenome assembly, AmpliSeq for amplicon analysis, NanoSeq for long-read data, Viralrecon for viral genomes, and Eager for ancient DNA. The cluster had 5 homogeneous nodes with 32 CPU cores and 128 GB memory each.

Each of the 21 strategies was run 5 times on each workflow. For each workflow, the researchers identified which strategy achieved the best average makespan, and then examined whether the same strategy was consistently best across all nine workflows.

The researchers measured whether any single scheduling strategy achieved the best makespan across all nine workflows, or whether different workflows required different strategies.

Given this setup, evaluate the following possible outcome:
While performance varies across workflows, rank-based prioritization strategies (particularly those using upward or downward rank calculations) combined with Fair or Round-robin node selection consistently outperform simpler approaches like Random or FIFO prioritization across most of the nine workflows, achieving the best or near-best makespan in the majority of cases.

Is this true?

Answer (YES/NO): NO